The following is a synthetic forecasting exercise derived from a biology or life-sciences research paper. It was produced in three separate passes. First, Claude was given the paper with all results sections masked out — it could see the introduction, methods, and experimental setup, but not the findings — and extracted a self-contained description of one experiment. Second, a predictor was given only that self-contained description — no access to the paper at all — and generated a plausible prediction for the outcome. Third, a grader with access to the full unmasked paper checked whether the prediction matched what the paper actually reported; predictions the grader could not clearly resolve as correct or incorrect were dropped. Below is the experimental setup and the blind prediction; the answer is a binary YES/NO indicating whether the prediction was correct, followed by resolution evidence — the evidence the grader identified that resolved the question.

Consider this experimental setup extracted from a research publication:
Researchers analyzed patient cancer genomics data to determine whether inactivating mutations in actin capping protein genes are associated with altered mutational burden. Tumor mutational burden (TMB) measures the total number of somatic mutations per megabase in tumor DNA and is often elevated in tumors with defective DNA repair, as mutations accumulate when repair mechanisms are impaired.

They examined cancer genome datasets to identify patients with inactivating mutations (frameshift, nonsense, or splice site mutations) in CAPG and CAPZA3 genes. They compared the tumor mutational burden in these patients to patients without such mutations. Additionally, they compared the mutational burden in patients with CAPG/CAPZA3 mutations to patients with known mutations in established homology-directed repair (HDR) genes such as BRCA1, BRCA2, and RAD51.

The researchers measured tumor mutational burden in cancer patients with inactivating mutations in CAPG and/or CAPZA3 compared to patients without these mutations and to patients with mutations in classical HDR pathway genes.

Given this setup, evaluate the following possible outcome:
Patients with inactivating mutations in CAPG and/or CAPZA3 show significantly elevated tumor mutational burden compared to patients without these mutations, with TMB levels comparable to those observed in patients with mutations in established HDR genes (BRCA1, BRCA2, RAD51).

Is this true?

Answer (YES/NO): YES